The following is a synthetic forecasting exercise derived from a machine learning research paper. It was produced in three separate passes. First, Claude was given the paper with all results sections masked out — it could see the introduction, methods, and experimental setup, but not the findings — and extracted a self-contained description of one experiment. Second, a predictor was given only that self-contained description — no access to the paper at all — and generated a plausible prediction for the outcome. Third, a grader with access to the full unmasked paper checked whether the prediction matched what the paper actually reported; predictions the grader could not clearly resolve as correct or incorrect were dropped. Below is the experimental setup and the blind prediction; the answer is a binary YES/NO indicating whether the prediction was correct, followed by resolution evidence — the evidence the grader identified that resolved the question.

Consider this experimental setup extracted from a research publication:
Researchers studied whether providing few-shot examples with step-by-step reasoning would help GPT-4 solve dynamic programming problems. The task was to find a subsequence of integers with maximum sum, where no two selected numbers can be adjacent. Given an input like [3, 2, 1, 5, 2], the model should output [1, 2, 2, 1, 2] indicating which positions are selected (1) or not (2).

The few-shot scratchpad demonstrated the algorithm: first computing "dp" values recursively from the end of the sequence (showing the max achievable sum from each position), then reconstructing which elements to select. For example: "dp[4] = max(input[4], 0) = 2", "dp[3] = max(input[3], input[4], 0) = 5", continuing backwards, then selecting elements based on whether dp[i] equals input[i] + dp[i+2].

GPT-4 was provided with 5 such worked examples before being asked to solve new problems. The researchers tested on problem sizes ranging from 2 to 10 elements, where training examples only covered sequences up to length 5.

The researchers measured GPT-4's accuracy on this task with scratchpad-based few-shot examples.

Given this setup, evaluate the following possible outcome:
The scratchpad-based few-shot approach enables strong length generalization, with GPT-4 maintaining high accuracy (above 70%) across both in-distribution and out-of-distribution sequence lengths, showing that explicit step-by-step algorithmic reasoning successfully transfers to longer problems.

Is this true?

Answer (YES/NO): NO